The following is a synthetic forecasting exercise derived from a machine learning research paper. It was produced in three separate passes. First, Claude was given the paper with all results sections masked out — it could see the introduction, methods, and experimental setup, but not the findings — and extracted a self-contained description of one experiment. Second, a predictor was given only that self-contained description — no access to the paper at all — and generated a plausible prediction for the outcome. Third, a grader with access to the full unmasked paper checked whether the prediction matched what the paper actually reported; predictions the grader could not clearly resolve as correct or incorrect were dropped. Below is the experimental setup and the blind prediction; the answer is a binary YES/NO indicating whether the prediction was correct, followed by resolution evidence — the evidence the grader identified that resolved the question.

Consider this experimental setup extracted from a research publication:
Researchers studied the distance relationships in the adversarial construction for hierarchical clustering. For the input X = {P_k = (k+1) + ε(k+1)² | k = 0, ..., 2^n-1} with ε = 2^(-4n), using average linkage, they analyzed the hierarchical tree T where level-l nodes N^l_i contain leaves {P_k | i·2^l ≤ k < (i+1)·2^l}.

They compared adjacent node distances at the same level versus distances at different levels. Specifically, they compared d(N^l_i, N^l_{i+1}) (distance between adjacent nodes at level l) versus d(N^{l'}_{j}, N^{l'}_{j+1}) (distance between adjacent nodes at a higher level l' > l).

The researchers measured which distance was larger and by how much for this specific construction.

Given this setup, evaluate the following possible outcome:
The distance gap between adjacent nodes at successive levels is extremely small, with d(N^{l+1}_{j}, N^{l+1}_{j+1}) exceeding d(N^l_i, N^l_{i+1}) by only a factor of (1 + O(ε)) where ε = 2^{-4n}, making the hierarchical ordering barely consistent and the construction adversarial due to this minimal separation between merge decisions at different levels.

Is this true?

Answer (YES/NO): NO